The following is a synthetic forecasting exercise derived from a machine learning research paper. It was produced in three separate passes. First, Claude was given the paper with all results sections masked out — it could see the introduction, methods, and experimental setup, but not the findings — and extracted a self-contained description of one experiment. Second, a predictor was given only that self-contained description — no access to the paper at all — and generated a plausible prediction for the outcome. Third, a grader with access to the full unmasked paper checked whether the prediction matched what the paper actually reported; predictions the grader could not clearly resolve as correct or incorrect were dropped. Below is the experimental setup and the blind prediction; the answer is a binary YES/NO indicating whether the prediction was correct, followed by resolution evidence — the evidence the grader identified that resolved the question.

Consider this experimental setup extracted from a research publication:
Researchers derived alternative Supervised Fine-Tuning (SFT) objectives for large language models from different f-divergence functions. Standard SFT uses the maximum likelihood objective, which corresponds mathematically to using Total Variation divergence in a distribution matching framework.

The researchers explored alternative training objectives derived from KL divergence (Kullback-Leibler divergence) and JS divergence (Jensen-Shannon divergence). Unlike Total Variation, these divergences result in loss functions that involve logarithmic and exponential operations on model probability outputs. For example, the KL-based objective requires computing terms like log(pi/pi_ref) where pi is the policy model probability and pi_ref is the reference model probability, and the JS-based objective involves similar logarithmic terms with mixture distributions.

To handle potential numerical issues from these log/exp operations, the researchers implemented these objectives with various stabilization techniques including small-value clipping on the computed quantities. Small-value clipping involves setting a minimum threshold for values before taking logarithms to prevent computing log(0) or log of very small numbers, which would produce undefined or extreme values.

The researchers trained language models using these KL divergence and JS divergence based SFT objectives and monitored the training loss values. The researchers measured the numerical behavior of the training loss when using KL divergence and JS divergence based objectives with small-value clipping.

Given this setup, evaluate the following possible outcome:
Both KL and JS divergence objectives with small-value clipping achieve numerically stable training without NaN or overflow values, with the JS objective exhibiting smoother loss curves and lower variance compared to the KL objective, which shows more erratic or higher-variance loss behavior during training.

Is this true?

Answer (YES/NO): NO